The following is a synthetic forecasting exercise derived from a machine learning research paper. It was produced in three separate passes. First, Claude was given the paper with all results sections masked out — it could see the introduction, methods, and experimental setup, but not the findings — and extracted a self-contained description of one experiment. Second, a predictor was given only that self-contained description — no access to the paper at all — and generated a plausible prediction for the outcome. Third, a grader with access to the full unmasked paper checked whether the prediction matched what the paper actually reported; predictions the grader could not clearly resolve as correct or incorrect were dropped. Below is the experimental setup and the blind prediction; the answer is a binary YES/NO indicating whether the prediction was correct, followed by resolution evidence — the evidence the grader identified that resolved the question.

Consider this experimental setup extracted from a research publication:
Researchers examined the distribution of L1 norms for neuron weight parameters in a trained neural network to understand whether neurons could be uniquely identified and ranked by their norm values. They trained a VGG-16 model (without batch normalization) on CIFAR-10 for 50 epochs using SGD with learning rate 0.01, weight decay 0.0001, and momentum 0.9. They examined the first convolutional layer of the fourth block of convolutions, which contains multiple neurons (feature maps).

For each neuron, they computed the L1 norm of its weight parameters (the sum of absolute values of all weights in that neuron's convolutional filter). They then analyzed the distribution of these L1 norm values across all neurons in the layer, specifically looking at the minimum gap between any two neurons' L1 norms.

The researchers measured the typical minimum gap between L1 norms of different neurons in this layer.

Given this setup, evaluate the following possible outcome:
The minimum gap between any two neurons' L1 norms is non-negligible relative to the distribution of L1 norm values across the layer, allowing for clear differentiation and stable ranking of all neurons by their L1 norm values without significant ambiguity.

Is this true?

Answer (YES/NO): NO